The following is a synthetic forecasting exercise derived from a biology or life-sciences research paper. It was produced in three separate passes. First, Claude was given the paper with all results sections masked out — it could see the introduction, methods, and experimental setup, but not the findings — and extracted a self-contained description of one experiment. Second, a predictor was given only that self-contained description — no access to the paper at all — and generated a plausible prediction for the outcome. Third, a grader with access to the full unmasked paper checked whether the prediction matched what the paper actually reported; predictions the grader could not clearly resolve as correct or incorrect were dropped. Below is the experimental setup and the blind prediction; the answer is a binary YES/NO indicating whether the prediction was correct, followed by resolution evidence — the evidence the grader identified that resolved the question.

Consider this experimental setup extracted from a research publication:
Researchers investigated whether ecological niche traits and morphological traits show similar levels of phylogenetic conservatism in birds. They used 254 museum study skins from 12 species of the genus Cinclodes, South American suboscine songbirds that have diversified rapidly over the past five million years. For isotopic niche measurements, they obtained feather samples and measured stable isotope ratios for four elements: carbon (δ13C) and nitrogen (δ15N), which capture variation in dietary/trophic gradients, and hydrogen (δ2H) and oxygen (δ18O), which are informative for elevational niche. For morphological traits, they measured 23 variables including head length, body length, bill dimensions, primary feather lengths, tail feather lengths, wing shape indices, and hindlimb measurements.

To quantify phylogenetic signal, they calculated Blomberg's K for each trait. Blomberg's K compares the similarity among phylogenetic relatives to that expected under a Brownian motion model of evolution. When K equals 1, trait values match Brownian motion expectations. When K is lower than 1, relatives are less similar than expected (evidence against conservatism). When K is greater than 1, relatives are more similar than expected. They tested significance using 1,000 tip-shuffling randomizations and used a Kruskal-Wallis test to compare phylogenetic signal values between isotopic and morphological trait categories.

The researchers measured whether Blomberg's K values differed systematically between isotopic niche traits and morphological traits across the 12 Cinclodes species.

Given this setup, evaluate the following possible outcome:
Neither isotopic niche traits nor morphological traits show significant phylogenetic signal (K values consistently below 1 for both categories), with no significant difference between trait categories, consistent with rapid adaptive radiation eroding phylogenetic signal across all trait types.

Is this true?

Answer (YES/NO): NO